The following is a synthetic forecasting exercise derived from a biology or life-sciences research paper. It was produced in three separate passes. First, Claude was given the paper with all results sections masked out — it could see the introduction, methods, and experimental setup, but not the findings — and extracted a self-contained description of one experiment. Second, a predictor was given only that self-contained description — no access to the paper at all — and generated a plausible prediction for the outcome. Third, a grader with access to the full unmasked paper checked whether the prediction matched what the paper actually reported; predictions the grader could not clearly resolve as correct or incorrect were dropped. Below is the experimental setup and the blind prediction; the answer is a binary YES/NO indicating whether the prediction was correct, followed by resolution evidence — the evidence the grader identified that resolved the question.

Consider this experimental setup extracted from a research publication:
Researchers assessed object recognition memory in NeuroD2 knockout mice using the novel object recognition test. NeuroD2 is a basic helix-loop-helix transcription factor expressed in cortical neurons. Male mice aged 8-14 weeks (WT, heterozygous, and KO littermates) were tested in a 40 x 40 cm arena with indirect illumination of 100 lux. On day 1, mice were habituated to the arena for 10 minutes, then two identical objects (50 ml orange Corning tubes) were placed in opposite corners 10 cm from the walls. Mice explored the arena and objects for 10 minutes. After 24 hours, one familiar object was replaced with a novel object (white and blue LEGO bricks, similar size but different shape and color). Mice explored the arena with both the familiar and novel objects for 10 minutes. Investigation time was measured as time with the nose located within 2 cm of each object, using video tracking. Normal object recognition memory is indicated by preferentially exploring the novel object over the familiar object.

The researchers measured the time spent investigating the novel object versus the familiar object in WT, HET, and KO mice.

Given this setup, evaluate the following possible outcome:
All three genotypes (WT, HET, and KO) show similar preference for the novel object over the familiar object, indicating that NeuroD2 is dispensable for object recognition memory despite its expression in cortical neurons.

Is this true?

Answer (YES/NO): YES